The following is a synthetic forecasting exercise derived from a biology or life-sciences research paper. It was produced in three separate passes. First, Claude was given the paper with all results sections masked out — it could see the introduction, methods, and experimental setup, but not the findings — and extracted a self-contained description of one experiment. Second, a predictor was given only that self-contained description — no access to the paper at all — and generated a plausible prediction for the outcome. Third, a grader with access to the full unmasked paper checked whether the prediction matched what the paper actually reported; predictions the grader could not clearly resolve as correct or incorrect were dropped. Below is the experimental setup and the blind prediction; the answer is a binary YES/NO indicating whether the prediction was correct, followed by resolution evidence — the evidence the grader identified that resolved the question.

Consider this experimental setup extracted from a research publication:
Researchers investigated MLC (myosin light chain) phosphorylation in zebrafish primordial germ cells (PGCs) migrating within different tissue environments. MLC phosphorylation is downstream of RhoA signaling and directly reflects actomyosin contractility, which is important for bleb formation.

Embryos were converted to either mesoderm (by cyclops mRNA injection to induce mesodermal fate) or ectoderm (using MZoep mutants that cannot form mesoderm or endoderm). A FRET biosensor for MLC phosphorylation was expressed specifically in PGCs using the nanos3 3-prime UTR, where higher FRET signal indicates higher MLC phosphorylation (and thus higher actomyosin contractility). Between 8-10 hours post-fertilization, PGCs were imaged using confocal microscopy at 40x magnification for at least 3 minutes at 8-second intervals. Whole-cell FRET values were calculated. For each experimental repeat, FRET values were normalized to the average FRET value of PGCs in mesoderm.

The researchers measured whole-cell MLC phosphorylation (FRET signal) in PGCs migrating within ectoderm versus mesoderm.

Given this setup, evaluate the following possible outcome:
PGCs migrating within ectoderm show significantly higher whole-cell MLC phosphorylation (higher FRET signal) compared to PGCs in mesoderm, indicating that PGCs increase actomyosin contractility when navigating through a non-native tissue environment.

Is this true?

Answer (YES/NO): NO